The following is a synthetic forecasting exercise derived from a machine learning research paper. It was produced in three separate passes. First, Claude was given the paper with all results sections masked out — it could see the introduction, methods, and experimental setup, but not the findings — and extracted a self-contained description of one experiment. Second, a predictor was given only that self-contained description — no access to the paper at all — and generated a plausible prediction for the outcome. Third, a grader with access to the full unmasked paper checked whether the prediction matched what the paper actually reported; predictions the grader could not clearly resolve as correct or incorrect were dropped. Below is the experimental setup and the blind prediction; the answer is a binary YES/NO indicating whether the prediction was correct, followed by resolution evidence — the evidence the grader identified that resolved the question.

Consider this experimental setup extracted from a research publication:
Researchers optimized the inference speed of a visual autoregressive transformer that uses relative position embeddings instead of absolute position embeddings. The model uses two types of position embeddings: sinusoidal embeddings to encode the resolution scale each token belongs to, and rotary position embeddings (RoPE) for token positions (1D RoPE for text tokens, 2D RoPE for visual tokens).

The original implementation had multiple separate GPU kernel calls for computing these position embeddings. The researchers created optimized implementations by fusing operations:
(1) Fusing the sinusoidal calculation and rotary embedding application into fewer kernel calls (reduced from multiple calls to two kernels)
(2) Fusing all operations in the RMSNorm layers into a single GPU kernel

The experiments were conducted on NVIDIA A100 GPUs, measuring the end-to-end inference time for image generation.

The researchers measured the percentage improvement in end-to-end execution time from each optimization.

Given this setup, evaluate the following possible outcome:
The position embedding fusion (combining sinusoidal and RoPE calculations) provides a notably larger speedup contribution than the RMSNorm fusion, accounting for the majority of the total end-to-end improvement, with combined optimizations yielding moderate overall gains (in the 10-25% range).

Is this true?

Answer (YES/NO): NO